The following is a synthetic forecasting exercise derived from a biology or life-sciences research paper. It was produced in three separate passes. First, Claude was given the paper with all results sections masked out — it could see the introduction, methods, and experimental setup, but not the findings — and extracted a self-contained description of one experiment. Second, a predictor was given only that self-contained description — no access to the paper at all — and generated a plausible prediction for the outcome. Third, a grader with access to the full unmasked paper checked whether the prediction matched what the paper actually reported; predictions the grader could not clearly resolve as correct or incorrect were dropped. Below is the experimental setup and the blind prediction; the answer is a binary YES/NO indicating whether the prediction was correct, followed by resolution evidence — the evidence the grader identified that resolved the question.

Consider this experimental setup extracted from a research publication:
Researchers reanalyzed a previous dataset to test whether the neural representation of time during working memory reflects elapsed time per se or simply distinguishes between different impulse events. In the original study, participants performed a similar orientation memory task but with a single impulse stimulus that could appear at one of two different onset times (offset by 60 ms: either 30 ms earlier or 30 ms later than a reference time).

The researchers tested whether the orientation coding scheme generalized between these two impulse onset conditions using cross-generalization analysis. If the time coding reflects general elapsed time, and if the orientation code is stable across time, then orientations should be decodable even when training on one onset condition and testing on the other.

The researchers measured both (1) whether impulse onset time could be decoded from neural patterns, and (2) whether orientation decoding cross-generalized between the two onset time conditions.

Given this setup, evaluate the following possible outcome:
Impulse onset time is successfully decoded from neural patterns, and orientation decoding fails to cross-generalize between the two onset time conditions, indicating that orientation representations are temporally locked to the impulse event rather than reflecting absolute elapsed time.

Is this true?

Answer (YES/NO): NO